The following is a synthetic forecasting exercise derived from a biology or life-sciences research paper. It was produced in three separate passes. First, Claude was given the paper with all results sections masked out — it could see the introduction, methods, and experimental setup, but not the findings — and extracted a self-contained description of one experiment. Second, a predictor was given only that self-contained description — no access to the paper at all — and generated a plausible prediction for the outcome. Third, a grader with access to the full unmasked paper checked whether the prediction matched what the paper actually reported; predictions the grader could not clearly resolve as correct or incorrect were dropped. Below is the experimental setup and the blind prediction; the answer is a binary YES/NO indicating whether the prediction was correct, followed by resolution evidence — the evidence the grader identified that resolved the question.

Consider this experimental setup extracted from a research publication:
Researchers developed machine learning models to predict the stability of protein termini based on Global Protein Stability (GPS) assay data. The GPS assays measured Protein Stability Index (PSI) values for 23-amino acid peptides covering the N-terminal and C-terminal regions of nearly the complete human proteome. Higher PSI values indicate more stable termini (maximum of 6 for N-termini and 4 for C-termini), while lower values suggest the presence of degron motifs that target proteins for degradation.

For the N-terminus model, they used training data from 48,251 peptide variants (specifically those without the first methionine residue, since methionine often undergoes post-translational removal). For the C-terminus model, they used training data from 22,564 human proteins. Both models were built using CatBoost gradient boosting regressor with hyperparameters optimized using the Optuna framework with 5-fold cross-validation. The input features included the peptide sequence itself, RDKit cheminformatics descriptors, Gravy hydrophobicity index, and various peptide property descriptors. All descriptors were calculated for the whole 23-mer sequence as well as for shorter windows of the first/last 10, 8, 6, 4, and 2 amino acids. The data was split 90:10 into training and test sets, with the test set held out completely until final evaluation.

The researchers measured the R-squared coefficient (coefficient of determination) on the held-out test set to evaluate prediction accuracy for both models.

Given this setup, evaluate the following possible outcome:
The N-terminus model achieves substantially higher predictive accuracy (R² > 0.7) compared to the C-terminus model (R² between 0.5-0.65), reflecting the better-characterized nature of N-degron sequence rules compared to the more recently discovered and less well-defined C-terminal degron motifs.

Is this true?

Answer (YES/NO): NO